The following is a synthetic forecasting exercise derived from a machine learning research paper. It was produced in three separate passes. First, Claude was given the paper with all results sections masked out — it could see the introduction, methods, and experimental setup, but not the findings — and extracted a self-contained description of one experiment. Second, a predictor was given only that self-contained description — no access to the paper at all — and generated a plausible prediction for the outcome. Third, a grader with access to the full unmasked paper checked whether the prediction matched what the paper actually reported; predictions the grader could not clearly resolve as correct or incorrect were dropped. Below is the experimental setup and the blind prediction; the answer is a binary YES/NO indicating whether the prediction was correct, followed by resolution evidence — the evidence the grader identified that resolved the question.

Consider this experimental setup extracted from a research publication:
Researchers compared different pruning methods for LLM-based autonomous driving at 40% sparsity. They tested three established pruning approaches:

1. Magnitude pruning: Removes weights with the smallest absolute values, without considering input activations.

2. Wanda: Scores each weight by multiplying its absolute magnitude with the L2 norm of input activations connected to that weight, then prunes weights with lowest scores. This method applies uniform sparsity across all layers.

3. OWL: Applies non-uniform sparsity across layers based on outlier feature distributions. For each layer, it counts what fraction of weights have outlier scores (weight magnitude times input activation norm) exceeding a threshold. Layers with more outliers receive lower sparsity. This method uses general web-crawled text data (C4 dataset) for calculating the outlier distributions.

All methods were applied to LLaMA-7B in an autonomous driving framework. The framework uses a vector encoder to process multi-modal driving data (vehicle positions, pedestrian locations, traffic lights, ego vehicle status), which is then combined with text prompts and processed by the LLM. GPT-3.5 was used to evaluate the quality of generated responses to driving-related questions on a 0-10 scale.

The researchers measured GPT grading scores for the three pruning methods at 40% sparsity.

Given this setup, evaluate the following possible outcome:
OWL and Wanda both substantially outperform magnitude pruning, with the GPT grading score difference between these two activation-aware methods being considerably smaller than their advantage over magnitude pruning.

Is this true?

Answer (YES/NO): YES